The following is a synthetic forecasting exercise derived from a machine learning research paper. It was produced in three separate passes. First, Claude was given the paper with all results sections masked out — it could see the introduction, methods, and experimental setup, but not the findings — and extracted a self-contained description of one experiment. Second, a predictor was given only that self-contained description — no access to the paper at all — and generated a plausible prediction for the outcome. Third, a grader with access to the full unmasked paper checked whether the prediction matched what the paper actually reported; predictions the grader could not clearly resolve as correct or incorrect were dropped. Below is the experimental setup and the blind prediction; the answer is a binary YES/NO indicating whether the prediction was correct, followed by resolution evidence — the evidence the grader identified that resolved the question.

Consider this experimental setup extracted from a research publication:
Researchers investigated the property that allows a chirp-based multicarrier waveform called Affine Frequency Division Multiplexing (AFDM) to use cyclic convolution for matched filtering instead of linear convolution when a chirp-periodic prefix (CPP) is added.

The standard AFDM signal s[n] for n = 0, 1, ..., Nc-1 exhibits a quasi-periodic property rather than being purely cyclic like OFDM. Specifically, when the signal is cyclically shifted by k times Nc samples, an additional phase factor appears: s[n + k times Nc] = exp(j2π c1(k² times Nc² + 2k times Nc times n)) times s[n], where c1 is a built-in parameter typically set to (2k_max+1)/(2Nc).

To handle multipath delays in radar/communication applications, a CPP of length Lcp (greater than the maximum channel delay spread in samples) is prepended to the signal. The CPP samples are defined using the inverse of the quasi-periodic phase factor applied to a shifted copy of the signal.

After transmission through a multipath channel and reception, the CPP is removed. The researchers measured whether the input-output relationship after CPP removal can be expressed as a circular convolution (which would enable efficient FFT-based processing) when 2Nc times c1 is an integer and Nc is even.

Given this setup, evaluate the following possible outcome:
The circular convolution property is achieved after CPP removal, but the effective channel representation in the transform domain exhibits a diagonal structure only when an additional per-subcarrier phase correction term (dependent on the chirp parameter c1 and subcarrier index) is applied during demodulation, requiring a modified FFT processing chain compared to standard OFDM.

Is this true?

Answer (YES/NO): NO